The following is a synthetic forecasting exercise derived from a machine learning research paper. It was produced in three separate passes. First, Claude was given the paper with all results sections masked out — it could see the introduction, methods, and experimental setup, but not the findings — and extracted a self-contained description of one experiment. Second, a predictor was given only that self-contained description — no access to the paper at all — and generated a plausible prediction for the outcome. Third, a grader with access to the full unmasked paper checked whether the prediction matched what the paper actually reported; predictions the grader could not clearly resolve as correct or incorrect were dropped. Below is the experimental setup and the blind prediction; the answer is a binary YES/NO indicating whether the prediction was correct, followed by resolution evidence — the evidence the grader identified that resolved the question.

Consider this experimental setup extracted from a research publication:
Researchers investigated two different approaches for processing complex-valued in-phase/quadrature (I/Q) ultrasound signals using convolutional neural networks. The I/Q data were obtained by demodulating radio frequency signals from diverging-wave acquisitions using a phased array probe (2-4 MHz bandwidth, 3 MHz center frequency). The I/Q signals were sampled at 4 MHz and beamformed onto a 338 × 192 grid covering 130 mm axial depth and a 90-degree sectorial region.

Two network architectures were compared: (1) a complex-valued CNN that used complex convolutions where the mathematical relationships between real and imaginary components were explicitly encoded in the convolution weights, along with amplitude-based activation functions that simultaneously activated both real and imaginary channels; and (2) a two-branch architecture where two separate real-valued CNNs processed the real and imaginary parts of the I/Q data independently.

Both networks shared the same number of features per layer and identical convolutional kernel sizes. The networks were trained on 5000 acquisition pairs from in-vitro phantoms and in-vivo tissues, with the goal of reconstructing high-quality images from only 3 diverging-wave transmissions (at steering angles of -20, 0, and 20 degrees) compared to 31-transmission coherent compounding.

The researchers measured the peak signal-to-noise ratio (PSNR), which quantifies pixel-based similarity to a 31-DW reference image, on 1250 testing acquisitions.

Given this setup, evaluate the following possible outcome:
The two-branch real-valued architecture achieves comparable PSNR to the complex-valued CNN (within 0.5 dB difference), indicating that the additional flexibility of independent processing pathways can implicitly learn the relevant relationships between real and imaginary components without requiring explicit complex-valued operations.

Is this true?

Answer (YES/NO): NO